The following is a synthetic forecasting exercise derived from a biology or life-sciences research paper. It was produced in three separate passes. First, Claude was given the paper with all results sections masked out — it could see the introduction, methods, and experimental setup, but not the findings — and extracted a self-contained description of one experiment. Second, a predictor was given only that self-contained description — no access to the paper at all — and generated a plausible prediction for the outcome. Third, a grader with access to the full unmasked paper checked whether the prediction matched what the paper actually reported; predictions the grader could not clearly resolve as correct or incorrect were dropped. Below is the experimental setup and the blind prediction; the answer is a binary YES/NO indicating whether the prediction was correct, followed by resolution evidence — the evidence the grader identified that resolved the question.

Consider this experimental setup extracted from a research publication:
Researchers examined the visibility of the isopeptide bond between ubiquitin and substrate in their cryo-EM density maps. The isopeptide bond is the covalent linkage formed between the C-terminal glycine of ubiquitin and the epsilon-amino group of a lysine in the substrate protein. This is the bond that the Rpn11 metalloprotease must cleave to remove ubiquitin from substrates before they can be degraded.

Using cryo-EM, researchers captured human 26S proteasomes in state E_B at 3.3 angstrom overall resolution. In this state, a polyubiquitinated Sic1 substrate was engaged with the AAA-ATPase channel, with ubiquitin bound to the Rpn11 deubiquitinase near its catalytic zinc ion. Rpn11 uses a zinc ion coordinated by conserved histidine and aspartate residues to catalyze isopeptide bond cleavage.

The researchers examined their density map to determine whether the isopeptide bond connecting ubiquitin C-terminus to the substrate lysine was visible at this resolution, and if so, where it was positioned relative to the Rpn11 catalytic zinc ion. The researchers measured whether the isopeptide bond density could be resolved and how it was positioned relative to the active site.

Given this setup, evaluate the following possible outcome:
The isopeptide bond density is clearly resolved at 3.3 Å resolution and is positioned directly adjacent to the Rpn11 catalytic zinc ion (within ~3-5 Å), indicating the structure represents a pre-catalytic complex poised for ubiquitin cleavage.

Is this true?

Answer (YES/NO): YES